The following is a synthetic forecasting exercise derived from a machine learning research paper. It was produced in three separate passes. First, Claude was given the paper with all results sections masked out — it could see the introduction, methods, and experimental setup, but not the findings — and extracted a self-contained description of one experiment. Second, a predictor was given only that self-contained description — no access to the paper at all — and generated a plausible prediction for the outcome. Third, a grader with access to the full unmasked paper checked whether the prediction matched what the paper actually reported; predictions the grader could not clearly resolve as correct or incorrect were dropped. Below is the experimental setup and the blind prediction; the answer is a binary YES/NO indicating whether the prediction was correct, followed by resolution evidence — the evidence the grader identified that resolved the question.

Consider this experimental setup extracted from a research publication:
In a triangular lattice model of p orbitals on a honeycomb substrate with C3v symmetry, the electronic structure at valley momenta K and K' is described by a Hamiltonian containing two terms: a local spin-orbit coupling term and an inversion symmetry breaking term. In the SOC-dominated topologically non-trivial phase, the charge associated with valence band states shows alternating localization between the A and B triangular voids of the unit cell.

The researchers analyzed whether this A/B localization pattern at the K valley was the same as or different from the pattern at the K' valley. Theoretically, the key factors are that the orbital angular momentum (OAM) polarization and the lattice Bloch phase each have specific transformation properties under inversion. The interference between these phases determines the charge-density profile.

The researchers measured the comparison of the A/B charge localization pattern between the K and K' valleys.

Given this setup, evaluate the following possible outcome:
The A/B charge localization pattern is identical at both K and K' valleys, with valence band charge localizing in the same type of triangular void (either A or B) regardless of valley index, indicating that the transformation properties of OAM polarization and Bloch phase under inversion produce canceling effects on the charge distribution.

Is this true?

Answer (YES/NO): YES